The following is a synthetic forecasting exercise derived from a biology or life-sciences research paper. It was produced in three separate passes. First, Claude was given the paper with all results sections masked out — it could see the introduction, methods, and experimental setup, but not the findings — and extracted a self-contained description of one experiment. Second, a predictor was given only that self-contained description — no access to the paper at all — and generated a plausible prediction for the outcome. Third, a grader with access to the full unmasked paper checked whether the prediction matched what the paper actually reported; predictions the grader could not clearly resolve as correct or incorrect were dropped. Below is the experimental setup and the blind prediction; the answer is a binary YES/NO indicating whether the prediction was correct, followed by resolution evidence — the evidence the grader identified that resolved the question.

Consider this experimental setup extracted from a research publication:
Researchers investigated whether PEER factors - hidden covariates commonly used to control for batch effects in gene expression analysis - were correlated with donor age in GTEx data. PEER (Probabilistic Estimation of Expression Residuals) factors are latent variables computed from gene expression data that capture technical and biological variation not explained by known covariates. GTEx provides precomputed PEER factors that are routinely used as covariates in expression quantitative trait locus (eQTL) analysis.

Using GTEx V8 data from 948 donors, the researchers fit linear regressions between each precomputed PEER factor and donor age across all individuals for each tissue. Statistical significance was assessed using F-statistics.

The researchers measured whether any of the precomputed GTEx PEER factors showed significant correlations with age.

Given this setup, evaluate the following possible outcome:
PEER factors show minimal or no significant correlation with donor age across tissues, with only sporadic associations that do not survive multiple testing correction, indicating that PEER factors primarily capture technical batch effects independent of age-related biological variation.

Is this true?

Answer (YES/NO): NO